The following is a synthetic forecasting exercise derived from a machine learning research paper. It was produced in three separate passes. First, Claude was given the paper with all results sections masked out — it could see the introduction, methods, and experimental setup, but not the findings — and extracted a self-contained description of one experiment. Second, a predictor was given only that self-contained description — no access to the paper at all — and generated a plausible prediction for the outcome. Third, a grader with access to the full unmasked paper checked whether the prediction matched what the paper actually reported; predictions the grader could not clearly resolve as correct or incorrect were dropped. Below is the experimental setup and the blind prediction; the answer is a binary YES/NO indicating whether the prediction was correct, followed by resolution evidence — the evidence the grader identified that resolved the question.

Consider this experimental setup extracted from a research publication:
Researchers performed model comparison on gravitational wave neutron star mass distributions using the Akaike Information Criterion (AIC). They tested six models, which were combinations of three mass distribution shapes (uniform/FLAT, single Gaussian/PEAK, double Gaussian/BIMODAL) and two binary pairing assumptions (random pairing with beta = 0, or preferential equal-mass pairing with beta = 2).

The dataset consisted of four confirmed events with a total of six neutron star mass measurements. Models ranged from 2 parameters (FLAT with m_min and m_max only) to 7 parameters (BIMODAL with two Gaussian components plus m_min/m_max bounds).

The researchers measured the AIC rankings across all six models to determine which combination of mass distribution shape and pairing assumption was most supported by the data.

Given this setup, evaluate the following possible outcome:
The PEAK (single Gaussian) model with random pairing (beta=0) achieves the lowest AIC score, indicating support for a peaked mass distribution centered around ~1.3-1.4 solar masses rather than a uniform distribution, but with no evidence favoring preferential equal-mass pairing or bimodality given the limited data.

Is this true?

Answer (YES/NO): NO